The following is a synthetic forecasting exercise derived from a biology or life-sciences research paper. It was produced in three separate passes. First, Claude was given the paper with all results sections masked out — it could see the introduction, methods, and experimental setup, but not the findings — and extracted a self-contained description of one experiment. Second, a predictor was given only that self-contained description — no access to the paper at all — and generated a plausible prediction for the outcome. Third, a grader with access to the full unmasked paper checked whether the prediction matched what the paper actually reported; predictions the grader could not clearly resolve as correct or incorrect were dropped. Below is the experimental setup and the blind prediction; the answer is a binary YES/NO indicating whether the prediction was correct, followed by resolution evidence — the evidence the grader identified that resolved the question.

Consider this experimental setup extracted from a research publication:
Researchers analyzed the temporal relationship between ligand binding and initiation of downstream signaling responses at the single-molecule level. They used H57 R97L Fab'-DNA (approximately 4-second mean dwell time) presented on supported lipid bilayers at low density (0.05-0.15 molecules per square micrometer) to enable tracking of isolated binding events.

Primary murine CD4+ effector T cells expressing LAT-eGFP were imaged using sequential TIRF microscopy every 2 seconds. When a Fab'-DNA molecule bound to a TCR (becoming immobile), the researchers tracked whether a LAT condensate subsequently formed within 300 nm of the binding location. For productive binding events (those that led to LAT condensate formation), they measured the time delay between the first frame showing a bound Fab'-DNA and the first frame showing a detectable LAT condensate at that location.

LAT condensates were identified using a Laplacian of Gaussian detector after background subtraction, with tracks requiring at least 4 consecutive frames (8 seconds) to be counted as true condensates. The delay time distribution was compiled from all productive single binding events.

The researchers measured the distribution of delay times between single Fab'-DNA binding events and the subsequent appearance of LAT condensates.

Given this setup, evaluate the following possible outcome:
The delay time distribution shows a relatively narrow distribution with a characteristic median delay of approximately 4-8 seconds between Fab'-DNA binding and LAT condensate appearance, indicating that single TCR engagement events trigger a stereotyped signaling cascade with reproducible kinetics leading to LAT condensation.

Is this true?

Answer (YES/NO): NO